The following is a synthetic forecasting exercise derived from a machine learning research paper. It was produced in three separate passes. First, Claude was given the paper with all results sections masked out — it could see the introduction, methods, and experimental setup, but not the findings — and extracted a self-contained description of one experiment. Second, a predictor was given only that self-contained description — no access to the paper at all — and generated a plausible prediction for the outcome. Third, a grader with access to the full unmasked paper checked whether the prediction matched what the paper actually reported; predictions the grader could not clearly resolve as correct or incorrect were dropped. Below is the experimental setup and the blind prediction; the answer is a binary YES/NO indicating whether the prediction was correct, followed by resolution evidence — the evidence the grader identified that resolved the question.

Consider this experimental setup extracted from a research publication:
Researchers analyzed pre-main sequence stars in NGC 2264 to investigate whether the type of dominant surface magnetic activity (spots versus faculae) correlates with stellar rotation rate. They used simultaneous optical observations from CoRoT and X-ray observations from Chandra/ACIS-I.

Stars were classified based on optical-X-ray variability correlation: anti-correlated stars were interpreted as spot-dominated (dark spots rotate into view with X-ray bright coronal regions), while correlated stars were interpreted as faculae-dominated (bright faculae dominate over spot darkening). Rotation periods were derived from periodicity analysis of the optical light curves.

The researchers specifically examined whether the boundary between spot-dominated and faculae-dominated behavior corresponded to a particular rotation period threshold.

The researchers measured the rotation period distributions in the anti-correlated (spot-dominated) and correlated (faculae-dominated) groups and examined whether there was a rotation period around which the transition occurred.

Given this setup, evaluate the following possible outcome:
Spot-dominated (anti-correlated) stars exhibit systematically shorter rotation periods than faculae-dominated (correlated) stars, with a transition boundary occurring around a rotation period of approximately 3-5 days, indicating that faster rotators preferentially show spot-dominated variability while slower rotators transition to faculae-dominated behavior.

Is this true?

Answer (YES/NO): NO